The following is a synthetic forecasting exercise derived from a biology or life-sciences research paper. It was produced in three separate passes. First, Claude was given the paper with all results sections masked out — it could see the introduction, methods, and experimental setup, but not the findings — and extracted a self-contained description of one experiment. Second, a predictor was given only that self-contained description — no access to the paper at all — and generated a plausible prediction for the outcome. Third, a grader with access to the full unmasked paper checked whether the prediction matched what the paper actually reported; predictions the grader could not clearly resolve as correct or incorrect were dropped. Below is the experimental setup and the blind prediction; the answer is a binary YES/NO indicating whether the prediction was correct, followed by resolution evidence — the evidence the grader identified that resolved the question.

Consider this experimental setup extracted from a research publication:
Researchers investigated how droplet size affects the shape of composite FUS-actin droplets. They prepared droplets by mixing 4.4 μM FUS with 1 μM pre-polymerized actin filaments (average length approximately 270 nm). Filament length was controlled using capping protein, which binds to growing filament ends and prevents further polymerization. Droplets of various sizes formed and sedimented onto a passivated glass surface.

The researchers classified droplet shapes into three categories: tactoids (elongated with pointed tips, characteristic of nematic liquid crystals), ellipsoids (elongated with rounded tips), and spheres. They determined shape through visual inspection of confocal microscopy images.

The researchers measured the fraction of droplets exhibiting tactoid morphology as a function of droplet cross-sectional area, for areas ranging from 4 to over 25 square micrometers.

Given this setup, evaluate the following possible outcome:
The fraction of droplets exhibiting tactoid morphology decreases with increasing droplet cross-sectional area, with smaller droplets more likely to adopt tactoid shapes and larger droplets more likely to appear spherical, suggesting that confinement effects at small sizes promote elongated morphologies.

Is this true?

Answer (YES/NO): YES